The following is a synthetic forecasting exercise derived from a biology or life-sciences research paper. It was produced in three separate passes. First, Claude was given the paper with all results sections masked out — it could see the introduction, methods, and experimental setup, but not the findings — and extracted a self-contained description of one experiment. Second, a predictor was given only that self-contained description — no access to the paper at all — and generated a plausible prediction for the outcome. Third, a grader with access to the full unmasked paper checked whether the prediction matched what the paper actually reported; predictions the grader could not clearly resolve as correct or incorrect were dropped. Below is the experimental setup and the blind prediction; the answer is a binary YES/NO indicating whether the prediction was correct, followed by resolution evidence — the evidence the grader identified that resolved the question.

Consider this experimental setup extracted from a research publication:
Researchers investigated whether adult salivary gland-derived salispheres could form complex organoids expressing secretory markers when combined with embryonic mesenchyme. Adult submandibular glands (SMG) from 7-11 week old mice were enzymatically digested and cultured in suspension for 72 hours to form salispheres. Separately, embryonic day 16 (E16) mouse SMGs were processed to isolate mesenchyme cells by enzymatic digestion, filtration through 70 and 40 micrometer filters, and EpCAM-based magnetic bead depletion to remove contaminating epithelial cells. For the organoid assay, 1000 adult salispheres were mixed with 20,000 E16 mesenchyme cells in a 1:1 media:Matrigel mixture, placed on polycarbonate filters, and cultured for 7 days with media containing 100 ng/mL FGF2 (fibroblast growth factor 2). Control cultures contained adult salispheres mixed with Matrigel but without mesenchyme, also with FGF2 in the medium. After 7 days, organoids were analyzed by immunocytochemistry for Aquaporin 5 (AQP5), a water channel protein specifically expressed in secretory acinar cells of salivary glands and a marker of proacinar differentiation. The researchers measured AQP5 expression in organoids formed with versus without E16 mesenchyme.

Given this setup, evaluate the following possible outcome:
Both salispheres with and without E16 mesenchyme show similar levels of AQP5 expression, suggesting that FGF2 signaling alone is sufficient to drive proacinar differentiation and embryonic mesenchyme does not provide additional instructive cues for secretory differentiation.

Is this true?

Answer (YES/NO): NO